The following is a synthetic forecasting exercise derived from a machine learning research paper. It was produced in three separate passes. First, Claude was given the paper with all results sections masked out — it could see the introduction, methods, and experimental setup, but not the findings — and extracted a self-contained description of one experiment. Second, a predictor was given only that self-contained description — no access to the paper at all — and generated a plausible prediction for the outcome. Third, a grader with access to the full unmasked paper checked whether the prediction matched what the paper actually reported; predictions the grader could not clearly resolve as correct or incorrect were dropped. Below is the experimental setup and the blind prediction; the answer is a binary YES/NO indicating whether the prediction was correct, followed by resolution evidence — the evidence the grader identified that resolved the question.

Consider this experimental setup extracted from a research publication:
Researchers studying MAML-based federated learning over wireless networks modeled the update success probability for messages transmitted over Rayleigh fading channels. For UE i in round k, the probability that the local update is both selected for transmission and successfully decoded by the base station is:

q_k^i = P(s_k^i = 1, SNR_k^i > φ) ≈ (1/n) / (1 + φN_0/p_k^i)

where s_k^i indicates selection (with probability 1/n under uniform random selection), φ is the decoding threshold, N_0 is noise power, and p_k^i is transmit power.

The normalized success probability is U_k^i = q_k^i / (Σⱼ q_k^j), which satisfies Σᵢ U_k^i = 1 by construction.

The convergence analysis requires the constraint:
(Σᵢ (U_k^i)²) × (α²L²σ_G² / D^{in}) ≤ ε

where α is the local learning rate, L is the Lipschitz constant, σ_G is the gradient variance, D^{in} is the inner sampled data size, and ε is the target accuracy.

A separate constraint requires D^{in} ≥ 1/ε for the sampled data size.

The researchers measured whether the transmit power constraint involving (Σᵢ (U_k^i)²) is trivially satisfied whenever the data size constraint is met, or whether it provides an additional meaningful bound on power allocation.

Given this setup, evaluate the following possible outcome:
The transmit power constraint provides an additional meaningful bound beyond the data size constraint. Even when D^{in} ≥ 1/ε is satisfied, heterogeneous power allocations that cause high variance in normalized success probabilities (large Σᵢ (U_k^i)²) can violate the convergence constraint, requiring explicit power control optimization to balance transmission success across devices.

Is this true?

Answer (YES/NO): NO